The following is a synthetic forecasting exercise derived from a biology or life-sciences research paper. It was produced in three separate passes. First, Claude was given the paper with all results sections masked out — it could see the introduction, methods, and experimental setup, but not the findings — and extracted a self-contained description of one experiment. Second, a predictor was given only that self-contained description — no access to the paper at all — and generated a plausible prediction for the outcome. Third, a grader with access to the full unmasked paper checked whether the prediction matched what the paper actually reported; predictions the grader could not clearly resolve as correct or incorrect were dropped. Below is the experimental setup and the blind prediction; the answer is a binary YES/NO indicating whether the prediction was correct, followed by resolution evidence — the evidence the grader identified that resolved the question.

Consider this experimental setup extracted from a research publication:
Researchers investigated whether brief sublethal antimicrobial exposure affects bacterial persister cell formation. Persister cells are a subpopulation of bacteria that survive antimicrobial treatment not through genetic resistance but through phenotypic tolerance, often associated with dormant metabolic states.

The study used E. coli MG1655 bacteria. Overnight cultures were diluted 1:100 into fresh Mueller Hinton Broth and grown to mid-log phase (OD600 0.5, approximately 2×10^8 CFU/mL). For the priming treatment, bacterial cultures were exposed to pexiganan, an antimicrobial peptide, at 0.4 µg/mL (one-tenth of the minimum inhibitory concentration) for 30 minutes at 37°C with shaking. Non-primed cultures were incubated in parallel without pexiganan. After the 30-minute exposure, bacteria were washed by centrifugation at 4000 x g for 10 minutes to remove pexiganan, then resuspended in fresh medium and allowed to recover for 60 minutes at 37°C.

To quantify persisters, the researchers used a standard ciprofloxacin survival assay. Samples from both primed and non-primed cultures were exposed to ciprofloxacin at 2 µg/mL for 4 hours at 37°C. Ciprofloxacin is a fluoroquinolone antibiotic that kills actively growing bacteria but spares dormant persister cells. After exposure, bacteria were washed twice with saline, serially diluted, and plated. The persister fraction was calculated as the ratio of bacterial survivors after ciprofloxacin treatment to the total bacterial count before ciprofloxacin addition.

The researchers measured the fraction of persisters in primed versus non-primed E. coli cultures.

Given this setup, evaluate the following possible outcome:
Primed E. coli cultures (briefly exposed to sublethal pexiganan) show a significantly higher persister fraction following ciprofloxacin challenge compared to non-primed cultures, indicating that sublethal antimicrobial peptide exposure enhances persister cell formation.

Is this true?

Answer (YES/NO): YES